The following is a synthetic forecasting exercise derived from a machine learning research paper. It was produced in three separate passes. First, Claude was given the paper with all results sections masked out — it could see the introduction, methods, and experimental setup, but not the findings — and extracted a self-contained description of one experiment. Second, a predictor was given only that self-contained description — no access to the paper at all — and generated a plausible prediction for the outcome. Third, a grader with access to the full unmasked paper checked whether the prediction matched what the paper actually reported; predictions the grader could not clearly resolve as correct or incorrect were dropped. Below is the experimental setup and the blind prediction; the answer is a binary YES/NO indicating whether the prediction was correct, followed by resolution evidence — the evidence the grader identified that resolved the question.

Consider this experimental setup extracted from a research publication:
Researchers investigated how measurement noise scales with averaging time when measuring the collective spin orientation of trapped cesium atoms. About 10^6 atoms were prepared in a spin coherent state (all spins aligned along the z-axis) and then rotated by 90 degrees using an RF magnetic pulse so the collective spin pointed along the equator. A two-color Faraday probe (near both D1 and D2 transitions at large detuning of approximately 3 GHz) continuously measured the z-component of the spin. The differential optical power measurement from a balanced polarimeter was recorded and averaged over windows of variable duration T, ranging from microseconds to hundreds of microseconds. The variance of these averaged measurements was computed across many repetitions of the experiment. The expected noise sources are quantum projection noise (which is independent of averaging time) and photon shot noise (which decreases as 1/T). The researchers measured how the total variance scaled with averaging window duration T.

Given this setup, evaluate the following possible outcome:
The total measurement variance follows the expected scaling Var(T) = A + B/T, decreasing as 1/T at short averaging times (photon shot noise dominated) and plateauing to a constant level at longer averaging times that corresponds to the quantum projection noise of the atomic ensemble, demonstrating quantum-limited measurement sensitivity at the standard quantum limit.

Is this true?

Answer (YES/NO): YES